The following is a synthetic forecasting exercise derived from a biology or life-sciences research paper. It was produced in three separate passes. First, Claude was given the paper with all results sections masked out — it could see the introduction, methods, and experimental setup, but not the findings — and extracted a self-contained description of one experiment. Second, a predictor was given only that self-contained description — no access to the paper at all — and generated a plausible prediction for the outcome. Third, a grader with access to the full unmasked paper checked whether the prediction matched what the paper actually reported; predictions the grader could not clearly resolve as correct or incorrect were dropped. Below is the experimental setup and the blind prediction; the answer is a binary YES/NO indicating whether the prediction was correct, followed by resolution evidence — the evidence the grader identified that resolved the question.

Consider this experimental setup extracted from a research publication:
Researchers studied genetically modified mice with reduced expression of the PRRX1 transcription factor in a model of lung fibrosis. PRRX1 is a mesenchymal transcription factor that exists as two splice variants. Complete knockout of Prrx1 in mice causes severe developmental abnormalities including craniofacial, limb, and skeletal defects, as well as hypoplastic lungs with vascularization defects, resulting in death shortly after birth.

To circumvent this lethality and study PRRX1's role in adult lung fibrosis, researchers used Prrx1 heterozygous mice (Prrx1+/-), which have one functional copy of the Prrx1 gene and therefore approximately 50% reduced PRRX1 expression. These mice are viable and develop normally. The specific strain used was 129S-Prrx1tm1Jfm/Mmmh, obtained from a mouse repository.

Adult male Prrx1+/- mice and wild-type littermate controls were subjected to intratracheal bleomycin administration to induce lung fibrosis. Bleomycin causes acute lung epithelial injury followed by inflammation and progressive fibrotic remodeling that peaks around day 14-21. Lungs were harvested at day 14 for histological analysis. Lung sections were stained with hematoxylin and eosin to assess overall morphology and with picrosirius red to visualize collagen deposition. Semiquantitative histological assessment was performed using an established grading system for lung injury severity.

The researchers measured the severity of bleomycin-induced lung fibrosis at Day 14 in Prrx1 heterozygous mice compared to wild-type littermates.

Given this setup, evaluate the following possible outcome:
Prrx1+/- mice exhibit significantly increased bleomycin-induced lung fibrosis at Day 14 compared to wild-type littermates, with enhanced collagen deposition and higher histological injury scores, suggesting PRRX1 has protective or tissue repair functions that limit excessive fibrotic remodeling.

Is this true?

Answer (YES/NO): NO